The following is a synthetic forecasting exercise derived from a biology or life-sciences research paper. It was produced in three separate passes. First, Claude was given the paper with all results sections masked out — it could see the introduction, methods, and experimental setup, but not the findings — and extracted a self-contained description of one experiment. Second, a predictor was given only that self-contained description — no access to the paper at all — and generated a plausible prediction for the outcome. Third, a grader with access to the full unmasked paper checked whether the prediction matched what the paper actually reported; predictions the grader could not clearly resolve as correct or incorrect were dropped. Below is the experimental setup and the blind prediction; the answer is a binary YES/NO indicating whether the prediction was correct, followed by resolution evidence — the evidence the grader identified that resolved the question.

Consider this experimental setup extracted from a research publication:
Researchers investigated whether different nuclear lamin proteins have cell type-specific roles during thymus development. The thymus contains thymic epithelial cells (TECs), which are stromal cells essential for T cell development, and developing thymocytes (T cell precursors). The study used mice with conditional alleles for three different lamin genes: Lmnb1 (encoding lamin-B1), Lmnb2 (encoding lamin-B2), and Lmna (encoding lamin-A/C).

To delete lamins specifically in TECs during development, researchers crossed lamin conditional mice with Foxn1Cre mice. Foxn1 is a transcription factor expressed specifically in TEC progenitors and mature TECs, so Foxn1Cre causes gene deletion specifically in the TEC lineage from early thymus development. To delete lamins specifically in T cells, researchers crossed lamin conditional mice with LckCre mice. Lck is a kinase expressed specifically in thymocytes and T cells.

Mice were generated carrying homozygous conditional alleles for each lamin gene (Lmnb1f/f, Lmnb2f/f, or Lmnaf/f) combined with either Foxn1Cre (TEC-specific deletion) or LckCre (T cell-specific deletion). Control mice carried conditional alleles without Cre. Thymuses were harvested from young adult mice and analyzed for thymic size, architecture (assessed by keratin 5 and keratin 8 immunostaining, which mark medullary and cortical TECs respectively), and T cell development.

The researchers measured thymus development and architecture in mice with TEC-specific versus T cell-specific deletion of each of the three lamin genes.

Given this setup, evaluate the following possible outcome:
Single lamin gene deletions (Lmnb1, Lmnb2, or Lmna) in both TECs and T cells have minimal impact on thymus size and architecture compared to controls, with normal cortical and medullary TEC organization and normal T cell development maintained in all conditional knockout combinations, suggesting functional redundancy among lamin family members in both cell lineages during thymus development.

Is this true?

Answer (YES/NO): NO